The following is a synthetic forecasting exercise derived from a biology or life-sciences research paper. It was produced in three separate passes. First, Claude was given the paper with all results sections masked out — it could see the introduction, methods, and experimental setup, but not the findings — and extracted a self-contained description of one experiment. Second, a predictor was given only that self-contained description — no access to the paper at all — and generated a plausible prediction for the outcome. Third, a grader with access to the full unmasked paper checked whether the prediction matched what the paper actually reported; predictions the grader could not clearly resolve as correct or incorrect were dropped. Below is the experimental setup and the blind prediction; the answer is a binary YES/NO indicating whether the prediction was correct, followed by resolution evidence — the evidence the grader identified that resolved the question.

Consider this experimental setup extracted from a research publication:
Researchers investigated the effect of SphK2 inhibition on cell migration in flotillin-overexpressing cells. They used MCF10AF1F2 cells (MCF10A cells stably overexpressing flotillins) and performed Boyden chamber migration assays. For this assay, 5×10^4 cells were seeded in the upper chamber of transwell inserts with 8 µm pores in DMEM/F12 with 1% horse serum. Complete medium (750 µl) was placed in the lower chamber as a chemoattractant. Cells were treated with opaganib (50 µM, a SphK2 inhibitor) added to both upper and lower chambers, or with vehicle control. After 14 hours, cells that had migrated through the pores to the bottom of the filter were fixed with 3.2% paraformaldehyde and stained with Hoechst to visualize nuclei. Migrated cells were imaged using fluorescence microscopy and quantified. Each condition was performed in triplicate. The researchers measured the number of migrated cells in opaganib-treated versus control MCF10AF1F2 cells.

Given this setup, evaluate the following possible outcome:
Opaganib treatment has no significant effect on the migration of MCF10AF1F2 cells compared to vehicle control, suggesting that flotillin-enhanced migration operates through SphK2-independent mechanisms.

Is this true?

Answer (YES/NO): NO